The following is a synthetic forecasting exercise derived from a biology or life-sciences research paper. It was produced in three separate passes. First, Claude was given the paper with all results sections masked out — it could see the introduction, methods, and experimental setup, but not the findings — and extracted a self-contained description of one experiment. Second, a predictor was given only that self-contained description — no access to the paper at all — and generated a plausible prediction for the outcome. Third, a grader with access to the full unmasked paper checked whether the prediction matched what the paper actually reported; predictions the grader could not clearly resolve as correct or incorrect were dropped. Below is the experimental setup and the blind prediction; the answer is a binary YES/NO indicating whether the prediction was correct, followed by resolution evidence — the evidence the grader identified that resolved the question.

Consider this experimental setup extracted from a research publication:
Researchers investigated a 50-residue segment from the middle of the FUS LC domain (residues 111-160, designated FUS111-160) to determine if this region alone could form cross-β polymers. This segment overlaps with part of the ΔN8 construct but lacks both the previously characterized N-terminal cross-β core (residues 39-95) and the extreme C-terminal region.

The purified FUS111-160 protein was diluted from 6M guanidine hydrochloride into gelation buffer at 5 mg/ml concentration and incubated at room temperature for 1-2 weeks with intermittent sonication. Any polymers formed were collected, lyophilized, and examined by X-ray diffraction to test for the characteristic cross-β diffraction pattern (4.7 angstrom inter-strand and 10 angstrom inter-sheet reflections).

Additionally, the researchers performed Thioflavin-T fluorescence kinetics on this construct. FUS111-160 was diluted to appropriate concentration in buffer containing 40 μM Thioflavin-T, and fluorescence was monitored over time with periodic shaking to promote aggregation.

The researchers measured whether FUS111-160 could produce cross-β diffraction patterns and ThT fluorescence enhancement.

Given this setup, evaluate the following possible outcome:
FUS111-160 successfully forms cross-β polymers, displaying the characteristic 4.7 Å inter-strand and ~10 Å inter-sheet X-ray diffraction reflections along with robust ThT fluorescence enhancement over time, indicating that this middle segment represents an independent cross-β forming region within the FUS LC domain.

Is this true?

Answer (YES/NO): YES